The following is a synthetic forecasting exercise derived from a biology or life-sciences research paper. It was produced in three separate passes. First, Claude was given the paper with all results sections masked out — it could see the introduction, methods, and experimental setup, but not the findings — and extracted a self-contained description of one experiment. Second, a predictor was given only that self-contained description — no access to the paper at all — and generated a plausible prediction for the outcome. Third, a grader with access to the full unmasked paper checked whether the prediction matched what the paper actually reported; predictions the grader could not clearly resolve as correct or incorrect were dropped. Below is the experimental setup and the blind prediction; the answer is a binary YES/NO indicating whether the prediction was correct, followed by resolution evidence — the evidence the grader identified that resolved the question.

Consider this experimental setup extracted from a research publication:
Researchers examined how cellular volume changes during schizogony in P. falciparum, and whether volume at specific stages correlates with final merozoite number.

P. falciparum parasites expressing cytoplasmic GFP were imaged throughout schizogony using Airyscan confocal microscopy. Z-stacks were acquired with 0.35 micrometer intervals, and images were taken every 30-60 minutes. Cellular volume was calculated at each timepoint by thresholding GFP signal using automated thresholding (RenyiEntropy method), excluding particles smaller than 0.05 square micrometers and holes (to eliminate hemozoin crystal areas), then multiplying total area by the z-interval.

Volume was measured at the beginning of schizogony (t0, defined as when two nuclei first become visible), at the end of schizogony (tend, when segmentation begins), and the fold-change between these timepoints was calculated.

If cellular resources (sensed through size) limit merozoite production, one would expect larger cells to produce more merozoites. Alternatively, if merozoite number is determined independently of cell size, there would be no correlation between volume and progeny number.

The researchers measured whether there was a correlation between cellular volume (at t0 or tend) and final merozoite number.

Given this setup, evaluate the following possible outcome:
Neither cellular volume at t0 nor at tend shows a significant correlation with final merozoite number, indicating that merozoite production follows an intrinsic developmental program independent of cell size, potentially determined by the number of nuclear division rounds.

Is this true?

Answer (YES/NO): NO